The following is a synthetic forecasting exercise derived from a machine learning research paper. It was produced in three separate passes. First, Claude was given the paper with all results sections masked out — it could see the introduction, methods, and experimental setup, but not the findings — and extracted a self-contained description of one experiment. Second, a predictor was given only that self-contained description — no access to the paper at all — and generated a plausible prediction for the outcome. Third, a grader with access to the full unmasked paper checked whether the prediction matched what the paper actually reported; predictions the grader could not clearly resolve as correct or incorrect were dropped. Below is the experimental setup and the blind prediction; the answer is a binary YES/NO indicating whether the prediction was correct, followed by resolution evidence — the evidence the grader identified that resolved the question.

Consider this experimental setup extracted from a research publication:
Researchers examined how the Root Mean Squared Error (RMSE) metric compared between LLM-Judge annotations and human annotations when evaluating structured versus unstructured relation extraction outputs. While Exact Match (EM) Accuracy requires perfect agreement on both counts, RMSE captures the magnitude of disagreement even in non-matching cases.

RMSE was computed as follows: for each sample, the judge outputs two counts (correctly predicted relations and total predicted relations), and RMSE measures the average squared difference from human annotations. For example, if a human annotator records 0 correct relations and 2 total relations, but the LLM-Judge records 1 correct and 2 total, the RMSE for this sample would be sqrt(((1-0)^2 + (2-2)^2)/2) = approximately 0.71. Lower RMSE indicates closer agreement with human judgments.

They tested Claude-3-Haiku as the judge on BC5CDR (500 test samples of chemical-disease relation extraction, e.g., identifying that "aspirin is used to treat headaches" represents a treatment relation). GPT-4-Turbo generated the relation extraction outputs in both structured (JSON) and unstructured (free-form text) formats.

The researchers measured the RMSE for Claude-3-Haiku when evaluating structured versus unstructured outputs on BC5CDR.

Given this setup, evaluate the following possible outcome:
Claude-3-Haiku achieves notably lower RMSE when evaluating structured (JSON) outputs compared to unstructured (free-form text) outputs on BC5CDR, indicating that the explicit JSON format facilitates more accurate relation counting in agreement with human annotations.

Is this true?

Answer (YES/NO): YES